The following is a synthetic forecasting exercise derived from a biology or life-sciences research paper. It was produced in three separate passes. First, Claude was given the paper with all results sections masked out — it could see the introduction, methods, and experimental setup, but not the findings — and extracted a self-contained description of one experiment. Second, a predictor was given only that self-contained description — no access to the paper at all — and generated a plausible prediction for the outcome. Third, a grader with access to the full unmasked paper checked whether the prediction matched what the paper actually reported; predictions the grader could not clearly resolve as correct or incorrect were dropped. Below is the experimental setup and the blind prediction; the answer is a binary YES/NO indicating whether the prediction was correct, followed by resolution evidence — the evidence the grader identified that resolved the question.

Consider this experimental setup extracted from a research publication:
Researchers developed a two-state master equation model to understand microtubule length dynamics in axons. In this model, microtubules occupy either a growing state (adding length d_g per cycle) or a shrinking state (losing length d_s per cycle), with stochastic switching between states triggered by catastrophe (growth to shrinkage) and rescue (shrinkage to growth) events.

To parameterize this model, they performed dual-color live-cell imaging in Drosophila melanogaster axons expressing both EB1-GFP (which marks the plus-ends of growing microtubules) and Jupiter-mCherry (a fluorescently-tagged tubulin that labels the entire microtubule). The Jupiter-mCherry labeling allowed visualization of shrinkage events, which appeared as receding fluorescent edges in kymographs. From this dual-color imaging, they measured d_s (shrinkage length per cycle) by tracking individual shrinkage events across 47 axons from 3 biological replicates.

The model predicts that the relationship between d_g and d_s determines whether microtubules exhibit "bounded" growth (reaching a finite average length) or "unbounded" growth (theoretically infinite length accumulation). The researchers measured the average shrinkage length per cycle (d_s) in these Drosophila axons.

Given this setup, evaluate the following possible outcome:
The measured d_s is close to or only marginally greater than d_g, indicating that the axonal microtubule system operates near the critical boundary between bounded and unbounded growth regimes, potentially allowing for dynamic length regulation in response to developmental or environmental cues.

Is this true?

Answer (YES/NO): YES